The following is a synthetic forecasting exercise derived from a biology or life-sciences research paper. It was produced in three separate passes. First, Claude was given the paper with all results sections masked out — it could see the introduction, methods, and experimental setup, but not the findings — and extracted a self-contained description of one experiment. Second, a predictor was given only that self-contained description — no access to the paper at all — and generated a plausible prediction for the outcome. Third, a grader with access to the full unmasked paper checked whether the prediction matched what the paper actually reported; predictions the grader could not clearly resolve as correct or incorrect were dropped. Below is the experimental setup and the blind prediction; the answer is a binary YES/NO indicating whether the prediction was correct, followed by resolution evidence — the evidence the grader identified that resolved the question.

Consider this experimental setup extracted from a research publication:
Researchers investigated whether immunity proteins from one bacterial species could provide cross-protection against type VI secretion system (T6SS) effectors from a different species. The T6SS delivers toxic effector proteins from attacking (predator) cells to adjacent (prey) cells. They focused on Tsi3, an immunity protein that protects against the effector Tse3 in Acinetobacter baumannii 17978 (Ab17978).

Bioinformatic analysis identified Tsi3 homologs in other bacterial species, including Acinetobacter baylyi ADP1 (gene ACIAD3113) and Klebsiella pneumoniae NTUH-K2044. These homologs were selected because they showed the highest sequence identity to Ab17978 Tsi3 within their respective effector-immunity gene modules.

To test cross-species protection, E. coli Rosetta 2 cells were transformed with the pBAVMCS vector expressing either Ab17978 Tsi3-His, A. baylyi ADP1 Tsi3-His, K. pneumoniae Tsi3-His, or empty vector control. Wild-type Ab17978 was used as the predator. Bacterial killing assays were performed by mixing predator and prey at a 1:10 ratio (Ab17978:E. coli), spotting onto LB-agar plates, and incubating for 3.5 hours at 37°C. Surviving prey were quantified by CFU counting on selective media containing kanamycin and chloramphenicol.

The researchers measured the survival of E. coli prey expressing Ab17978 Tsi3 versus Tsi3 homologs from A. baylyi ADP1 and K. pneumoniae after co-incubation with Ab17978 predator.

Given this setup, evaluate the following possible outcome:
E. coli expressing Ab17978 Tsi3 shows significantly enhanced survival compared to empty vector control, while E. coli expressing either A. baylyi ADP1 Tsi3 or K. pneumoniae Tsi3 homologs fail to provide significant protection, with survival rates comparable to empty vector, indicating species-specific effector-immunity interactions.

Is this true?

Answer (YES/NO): YES